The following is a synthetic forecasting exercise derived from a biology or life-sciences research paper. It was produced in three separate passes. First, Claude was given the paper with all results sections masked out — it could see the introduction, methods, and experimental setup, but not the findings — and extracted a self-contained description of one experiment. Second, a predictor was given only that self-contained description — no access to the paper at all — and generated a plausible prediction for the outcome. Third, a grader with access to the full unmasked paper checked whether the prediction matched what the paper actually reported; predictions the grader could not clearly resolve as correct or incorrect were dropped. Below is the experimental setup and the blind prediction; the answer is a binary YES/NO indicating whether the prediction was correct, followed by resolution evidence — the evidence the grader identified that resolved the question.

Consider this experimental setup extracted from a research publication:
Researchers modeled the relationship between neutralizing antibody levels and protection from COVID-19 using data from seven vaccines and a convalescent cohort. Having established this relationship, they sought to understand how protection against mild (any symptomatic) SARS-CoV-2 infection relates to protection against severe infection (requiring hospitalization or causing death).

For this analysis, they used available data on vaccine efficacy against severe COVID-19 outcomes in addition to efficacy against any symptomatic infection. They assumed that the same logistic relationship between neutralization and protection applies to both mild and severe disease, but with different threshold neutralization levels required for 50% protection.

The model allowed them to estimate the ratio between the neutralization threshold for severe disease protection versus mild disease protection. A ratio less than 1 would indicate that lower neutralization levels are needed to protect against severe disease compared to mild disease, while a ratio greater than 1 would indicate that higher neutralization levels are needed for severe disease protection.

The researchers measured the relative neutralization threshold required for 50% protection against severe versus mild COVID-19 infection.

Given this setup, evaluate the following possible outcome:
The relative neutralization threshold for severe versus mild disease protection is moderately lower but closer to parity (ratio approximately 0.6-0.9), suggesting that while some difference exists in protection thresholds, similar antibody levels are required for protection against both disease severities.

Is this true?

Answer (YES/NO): NO